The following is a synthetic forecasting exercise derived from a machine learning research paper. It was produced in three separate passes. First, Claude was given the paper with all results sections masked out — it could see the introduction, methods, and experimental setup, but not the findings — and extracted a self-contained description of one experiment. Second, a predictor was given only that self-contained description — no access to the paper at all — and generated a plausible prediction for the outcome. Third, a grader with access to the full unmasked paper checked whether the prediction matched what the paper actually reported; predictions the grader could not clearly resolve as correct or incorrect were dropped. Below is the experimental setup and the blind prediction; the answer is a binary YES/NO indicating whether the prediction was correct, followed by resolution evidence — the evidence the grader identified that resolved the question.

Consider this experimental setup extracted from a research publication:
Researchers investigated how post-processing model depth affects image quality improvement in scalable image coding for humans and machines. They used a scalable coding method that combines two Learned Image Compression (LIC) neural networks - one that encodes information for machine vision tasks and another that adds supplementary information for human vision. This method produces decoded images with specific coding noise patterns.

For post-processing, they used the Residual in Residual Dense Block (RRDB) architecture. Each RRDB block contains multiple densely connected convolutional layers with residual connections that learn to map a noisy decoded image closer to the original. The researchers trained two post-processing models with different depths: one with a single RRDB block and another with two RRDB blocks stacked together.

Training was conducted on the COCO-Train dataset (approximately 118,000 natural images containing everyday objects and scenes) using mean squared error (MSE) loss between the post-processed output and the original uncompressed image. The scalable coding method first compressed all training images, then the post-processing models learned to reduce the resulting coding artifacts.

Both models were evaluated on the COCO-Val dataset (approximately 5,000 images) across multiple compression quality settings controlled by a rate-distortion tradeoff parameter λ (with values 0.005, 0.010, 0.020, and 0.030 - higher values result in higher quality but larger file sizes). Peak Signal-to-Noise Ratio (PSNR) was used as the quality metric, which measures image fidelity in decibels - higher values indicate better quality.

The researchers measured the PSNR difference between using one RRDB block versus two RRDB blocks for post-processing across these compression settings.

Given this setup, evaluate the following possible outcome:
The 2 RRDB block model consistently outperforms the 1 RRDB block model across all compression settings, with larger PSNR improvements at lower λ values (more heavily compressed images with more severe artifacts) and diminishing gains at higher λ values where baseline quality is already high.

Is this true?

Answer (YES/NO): NO